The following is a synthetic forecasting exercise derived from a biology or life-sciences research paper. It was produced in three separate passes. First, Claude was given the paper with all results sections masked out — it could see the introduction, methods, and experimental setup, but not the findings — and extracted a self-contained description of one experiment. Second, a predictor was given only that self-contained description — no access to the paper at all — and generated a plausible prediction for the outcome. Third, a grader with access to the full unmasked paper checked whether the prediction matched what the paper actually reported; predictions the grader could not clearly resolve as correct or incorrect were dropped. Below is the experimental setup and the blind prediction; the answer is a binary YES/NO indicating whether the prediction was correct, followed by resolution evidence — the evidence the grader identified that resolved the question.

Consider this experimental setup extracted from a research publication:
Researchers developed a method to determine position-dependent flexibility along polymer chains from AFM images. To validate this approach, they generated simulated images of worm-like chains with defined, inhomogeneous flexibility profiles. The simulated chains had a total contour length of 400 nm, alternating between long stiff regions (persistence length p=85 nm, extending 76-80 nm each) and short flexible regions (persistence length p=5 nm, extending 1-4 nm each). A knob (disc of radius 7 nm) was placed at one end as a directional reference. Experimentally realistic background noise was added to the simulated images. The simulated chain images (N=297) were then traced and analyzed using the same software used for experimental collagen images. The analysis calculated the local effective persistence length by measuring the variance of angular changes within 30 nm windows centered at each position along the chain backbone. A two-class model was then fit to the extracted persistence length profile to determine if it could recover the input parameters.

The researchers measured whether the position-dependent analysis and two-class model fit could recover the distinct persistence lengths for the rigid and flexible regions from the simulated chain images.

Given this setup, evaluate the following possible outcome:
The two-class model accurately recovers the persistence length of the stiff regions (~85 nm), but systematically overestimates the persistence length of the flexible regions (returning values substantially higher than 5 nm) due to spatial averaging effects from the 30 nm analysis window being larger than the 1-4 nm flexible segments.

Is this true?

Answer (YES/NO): NO